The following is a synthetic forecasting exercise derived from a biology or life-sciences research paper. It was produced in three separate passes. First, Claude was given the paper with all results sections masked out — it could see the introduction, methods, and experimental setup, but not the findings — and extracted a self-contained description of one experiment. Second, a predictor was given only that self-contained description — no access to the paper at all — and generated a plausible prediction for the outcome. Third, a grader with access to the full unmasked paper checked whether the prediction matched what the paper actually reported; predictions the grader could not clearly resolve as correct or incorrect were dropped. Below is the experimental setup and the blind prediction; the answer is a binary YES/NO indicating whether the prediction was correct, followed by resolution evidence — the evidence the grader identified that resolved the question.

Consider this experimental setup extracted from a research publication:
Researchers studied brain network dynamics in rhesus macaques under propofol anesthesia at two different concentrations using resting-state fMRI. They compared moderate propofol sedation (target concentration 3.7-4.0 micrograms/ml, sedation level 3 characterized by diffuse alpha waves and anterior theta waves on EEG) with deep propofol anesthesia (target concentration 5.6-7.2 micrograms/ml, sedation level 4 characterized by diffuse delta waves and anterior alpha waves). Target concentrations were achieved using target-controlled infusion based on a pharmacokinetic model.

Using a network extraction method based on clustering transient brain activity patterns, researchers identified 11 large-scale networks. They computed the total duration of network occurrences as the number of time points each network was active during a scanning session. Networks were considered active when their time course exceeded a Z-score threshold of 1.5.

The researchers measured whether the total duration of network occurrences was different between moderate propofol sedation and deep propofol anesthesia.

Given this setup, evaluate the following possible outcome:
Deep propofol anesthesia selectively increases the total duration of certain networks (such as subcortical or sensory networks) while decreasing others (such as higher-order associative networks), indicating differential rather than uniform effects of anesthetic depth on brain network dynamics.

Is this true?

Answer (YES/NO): NO